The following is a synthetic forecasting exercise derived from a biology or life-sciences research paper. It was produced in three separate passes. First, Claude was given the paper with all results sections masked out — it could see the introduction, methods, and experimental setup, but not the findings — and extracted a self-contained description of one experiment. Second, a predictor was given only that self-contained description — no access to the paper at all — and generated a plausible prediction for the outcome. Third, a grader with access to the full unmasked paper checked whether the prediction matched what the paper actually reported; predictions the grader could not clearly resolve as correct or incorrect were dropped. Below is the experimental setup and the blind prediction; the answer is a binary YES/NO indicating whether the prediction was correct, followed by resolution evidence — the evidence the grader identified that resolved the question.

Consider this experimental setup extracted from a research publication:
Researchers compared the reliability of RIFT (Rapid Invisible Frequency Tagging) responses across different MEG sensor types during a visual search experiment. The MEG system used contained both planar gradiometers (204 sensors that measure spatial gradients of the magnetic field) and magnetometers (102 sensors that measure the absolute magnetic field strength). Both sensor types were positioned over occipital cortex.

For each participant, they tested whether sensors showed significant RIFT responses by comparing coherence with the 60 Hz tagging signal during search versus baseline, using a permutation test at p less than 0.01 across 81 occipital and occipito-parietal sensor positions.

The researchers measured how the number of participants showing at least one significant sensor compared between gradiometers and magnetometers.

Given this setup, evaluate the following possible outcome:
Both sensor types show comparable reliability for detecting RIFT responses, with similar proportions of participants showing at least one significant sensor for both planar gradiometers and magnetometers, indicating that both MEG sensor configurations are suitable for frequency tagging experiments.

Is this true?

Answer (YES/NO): NO